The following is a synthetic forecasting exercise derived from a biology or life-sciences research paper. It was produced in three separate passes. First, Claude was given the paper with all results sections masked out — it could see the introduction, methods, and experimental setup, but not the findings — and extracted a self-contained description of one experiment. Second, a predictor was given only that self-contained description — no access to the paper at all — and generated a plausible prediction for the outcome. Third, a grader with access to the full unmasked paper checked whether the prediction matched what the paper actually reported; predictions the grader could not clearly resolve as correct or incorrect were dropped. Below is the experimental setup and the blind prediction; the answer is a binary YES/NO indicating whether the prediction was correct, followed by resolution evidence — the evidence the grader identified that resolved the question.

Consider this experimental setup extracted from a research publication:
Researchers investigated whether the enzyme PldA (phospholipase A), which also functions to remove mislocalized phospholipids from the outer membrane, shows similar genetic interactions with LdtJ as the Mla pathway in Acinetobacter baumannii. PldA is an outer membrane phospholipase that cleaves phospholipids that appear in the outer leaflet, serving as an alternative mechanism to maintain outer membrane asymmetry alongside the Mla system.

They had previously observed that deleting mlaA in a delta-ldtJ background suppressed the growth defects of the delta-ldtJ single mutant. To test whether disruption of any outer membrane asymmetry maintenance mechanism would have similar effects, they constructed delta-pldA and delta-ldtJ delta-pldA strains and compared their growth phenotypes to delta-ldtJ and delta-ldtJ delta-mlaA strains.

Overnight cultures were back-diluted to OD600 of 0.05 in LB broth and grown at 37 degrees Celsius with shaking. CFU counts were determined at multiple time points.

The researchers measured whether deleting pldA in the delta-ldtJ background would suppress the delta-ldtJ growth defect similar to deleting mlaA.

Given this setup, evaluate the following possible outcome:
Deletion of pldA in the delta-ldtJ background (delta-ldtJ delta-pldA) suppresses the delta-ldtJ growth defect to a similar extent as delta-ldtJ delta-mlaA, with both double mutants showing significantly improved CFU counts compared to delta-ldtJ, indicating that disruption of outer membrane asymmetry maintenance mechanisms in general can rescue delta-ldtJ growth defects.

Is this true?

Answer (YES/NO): YES